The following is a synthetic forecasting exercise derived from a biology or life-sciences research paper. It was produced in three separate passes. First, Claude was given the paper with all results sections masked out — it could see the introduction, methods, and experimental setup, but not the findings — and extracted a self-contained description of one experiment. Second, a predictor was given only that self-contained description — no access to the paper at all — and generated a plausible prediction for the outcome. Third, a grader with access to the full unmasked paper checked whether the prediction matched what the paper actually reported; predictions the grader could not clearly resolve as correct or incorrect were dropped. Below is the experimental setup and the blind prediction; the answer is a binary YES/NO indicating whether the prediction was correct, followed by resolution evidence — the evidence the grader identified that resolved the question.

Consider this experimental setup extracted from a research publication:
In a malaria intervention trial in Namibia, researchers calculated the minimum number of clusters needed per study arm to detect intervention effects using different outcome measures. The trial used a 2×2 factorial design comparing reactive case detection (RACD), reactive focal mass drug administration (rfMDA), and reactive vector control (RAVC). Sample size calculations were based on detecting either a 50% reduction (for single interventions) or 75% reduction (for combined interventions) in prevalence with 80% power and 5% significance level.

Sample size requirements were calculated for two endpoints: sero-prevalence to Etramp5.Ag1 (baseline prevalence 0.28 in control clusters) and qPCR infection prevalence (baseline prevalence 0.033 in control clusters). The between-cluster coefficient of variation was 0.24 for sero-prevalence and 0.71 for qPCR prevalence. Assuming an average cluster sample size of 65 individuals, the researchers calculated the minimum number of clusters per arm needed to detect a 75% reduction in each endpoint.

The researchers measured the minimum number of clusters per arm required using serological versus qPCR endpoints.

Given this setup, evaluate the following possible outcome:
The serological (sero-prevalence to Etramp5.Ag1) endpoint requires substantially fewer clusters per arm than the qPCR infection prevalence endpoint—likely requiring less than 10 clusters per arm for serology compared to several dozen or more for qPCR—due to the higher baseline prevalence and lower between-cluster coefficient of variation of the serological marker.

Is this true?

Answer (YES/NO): NO